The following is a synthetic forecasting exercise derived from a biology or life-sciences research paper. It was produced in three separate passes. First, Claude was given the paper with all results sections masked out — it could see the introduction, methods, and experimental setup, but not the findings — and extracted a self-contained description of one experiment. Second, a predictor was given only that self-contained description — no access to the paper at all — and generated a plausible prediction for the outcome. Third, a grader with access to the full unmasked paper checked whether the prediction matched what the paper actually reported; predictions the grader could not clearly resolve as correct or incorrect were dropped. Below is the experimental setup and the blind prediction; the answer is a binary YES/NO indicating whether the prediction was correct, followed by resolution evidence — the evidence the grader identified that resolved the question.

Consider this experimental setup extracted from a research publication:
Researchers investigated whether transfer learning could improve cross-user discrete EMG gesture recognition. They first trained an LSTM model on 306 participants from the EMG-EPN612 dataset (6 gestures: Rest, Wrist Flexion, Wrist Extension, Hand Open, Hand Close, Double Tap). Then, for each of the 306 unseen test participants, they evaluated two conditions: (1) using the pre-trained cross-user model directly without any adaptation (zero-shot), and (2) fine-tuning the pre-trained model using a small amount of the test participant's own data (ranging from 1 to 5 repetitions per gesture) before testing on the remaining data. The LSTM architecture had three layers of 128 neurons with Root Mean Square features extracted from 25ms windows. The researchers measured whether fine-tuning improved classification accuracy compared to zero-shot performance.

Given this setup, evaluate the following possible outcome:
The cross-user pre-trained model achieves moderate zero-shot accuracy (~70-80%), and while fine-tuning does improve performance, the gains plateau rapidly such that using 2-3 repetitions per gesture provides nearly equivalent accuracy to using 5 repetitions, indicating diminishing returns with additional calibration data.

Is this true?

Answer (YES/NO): NO